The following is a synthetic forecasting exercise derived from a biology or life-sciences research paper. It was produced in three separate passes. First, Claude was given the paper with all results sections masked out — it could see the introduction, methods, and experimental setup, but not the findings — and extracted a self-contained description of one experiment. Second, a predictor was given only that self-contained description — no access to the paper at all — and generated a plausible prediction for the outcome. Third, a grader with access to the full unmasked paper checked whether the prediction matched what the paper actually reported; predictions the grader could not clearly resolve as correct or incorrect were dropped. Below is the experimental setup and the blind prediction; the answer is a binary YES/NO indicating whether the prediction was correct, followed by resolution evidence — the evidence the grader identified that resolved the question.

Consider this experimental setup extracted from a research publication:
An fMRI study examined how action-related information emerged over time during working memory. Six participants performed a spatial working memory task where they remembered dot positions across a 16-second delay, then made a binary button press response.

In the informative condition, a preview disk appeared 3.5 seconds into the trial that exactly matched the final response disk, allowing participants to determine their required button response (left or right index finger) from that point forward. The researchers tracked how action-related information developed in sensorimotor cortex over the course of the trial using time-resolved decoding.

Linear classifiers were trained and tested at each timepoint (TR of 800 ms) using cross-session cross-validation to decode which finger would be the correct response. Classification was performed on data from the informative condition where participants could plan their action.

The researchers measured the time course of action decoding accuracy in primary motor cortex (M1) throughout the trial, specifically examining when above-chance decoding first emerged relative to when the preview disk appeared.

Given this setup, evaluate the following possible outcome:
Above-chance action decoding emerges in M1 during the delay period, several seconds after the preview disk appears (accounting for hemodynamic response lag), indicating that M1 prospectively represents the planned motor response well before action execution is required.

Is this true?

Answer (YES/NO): YES